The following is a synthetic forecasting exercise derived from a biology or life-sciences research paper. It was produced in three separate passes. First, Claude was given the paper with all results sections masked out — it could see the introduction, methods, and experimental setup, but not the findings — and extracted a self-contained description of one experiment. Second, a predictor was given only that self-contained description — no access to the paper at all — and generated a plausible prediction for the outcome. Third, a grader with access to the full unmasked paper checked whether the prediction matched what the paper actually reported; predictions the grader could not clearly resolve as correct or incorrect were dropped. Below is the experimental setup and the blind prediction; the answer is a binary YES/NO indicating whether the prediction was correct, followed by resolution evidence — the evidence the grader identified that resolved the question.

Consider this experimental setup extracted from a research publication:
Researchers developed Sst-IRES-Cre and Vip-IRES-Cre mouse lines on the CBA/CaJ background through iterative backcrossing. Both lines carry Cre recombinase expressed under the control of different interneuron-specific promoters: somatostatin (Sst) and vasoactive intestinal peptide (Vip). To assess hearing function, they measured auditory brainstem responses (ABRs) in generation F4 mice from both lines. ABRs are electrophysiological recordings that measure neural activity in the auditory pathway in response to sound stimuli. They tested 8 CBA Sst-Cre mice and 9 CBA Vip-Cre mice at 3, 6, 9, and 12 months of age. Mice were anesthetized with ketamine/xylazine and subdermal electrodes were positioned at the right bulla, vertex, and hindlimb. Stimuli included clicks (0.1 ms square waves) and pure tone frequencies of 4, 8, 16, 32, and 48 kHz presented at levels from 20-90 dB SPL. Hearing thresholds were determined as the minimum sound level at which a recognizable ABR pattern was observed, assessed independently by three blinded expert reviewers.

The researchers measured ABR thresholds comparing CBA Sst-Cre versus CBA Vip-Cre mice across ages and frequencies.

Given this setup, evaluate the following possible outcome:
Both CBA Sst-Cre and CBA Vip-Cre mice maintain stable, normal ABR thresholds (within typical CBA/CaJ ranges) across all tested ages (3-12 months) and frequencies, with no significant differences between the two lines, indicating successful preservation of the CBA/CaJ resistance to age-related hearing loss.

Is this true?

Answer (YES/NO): YES